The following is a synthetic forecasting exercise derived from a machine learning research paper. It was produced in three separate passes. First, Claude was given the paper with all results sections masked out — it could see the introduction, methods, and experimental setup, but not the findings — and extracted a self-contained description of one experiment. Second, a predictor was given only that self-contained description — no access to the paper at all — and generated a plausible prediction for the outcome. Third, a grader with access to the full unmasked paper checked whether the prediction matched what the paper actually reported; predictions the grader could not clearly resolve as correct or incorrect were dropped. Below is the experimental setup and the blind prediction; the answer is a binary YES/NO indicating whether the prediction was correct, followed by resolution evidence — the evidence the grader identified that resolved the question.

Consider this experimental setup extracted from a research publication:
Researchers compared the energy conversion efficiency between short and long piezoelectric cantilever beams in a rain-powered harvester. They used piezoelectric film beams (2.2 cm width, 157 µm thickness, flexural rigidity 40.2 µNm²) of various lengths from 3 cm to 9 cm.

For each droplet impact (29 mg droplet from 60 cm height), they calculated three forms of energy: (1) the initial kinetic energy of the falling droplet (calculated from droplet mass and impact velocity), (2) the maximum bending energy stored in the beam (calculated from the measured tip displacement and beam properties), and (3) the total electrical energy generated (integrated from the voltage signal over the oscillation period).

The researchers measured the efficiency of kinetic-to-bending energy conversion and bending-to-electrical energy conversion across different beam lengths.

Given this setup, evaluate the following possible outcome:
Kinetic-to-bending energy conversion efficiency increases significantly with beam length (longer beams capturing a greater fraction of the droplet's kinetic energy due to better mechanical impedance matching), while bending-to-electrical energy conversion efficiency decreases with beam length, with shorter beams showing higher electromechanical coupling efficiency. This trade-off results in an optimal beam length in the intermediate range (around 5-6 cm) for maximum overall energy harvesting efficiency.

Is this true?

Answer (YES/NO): NO